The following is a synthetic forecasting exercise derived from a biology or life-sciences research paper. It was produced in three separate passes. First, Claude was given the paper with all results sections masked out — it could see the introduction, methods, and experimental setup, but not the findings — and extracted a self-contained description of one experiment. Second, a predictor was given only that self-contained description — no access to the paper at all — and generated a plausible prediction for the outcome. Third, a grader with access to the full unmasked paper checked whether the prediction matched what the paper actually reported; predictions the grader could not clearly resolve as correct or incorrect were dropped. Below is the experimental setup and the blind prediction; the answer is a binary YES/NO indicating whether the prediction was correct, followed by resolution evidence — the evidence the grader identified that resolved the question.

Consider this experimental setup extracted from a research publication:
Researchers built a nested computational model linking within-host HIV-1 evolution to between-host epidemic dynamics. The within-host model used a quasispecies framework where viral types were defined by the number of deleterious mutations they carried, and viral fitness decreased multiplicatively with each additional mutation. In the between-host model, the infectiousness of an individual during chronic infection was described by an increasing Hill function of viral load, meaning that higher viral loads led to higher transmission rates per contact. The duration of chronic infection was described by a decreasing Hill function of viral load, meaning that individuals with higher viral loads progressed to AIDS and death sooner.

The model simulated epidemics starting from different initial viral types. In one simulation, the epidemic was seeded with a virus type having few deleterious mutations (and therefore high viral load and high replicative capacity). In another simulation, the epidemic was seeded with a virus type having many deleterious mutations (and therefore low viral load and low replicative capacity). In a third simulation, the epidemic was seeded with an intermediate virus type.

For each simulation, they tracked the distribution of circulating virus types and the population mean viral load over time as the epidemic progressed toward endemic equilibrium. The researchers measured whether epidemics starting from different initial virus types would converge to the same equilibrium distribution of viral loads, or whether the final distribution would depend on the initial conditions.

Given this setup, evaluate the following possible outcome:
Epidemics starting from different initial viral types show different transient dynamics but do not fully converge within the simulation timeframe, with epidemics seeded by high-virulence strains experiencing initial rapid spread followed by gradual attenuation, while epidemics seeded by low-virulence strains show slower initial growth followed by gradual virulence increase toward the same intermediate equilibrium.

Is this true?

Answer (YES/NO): YES